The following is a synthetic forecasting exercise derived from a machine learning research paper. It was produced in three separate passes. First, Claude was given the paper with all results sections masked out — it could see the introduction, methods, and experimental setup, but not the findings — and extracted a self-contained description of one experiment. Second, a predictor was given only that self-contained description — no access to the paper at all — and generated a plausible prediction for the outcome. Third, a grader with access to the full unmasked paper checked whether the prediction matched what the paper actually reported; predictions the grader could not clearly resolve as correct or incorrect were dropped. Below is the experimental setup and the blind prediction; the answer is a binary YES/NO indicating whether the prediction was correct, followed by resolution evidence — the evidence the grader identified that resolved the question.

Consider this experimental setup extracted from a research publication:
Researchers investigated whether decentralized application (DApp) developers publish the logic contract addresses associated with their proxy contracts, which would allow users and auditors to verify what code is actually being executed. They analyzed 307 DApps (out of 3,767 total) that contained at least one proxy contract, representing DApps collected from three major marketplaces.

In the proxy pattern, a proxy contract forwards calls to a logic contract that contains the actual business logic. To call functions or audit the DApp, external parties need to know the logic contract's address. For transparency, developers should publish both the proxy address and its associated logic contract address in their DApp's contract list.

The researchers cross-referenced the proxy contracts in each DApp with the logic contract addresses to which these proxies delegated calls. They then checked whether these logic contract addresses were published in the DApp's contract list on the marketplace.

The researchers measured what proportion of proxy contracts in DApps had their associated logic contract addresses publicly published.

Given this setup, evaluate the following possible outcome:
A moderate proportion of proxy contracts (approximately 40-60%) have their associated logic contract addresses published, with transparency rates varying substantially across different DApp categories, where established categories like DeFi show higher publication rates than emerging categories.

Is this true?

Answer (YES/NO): NO